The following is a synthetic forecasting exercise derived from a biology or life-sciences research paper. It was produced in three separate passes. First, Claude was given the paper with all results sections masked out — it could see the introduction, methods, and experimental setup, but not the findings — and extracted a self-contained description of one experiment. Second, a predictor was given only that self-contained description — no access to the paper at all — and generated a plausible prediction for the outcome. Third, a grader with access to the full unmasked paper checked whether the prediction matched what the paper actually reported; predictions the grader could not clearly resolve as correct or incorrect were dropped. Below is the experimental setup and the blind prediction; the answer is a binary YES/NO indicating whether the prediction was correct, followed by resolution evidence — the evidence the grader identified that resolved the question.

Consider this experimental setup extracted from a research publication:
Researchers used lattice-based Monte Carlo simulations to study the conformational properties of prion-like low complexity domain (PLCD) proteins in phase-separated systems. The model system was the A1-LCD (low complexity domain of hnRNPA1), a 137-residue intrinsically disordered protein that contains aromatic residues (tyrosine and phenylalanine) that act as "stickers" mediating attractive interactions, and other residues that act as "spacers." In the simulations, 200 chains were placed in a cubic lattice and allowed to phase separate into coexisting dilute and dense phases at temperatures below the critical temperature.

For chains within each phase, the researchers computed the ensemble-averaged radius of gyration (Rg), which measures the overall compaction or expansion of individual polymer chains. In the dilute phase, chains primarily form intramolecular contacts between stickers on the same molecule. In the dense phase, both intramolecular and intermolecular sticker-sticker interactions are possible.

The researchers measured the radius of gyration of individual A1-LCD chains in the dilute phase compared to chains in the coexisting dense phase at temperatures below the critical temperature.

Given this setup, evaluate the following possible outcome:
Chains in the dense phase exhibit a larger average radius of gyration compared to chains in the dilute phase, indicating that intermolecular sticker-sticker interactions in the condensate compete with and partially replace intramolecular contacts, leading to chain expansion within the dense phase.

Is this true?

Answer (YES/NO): YES